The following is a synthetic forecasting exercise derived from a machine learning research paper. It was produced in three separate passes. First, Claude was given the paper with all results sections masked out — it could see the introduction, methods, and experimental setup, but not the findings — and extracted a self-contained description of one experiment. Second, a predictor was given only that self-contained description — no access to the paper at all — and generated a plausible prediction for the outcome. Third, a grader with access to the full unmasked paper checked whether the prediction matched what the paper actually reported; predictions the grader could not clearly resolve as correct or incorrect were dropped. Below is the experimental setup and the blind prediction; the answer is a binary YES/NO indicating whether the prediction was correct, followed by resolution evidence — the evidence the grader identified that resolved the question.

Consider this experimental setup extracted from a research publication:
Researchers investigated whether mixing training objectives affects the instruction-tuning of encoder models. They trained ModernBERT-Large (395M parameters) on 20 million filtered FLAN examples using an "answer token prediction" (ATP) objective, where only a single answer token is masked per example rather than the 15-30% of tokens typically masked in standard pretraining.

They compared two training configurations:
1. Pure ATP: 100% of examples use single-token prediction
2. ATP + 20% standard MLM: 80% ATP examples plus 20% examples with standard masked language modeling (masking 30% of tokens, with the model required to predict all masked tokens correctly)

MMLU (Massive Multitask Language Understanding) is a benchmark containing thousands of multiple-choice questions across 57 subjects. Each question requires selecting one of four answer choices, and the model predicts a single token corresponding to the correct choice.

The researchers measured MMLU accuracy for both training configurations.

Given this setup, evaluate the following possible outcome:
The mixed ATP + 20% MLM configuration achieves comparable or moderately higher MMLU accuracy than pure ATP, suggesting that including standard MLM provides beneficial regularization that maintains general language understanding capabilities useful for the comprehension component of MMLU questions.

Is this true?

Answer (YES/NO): YES